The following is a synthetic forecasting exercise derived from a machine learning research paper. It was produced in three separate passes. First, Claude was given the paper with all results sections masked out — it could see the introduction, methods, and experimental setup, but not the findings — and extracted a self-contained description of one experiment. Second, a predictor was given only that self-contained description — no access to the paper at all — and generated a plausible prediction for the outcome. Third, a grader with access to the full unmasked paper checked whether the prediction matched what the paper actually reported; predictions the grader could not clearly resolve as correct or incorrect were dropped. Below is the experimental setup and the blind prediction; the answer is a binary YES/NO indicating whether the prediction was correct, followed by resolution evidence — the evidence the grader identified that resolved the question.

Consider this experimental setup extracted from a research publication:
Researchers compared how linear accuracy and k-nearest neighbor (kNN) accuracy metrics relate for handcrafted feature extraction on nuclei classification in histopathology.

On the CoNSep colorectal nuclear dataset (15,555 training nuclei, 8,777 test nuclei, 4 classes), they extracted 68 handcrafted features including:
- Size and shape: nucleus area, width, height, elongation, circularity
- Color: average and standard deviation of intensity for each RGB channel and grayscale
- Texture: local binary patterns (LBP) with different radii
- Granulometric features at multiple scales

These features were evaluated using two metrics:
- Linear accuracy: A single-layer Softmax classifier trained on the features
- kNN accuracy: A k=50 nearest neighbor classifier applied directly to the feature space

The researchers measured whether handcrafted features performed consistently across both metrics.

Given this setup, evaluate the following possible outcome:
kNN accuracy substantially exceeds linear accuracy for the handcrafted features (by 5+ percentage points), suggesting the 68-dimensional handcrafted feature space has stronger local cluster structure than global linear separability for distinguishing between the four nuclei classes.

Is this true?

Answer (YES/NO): NO